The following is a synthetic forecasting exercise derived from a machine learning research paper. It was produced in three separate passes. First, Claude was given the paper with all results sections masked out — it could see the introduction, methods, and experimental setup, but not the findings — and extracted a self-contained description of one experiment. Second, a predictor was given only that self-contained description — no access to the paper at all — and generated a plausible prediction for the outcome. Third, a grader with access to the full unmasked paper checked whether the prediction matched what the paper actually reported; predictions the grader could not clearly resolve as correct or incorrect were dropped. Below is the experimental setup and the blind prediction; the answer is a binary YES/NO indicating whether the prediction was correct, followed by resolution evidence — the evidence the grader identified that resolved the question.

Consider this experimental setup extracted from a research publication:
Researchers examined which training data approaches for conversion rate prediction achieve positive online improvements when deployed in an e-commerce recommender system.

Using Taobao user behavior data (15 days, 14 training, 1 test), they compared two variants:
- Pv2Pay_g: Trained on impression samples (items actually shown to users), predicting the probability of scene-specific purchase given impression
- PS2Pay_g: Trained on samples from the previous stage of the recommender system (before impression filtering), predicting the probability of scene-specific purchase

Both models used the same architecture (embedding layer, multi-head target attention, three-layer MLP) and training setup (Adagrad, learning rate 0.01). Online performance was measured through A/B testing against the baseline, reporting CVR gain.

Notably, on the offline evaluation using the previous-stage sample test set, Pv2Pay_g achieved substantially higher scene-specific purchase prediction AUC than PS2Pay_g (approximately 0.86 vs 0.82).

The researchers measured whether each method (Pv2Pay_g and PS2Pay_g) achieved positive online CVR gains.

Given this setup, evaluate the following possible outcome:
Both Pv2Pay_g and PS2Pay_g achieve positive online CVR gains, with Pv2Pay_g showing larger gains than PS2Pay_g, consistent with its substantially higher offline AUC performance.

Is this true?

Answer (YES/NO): NO